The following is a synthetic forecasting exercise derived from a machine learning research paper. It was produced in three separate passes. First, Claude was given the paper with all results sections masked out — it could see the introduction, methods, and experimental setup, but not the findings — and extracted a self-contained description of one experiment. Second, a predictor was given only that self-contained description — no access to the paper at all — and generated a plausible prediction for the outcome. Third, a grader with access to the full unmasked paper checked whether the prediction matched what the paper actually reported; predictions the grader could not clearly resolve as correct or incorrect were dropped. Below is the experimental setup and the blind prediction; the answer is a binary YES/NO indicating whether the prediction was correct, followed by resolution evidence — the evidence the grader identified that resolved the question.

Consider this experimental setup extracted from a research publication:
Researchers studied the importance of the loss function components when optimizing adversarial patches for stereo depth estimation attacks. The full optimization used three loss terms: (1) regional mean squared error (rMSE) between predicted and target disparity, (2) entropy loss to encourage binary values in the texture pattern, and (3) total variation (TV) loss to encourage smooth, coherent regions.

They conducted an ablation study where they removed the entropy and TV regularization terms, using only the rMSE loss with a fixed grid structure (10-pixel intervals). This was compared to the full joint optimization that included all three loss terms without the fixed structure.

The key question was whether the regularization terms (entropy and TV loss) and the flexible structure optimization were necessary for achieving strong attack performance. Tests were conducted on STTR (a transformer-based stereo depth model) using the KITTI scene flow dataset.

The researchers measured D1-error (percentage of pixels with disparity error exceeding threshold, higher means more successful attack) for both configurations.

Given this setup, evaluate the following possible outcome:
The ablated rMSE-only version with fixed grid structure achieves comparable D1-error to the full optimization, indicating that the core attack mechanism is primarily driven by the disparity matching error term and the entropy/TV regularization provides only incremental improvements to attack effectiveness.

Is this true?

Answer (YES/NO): NO